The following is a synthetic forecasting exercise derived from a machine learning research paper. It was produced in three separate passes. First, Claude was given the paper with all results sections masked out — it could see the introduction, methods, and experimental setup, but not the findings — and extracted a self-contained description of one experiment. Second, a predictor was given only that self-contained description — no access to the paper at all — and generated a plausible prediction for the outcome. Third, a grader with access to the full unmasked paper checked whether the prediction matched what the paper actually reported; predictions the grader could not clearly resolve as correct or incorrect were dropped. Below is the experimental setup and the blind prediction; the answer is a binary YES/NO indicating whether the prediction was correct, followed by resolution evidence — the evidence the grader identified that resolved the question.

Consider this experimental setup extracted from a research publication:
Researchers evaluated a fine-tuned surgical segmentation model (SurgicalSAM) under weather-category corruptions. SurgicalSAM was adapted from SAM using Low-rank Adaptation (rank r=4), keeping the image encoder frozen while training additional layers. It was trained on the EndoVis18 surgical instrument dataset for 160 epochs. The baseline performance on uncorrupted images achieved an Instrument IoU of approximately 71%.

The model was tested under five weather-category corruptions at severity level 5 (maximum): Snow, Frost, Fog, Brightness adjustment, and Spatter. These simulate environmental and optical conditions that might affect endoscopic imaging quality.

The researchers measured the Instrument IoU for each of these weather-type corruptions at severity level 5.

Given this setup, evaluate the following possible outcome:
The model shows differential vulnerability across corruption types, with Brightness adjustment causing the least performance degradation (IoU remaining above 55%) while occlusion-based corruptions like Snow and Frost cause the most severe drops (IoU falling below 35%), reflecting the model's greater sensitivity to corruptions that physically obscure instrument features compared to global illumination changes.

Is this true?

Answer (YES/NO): YES